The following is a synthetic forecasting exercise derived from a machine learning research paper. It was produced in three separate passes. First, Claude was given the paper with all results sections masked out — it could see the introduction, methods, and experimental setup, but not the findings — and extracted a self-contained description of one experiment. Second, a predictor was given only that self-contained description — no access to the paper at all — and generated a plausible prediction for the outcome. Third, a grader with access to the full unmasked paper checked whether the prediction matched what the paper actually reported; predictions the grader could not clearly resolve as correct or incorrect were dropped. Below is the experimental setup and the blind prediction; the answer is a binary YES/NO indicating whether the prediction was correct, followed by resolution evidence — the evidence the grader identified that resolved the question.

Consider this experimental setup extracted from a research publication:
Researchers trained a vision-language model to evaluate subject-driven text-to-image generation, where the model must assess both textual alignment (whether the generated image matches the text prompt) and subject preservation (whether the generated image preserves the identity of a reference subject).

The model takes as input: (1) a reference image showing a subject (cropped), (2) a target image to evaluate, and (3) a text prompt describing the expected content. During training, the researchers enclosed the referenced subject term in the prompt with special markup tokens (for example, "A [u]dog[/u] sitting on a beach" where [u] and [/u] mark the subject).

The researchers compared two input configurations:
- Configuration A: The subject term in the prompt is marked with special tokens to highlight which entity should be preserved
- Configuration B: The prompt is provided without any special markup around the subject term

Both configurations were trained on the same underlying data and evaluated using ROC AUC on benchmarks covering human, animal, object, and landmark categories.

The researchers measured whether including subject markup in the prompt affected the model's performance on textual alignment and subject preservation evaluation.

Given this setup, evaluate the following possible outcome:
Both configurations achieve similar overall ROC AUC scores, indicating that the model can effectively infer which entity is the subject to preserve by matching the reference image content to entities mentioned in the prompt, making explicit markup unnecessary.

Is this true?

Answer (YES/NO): NO